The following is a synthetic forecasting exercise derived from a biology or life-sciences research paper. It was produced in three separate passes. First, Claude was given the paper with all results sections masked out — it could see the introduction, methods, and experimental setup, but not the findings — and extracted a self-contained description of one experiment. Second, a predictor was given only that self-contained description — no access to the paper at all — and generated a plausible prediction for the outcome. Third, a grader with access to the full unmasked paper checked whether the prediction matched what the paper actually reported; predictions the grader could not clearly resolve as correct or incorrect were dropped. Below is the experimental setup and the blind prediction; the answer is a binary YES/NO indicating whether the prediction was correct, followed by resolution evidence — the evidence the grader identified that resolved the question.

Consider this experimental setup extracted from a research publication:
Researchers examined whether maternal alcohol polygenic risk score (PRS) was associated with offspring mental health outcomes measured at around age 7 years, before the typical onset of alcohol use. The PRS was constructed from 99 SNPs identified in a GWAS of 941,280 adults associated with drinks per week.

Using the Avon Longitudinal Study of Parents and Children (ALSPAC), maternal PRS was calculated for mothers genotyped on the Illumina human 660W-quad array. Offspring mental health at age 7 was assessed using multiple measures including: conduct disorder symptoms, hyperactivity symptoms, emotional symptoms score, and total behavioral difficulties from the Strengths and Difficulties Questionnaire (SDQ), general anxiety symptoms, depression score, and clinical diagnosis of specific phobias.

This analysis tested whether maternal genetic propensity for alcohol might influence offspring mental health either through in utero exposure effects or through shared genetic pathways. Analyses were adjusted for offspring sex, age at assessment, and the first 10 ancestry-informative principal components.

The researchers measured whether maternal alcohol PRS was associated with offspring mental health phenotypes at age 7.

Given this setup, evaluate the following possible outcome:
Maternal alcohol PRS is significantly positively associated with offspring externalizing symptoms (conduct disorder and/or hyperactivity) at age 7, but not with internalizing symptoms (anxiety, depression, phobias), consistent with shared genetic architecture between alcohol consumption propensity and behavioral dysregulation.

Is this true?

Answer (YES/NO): NO